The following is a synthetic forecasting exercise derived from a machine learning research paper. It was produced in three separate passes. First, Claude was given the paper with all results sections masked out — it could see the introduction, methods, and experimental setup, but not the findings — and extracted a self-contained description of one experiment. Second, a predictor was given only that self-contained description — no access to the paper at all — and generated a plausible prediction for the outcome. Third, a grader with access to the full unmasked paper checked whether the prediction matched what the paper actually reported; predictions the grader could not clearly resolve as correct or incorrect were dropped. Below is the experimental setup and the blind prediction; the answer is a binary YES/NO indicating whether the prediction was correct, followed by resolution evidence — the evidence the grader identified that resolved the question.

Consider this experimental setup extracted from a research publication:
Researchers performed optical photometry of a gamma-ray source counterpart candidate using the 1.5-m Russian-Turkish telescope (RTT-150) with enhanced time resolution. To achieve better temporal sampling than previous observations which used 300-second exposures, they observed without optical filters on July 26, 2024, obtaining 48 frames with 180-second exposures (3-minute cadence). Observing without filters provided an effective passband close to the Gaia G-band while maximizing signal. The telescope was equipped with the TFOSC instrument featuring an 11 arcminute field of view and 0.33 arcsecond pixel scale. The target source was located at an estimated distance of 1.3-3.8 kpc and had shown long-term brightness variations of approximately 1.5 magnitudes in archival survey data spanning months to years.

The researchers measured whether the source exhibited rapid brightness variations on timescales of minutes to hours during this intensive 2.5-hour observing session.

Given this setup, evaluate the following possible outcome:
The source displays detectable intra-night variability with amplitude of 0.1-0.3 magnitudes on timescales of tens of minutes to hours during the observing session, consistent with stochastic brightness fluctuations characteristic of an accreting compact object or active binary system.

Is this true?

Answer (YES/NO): YES